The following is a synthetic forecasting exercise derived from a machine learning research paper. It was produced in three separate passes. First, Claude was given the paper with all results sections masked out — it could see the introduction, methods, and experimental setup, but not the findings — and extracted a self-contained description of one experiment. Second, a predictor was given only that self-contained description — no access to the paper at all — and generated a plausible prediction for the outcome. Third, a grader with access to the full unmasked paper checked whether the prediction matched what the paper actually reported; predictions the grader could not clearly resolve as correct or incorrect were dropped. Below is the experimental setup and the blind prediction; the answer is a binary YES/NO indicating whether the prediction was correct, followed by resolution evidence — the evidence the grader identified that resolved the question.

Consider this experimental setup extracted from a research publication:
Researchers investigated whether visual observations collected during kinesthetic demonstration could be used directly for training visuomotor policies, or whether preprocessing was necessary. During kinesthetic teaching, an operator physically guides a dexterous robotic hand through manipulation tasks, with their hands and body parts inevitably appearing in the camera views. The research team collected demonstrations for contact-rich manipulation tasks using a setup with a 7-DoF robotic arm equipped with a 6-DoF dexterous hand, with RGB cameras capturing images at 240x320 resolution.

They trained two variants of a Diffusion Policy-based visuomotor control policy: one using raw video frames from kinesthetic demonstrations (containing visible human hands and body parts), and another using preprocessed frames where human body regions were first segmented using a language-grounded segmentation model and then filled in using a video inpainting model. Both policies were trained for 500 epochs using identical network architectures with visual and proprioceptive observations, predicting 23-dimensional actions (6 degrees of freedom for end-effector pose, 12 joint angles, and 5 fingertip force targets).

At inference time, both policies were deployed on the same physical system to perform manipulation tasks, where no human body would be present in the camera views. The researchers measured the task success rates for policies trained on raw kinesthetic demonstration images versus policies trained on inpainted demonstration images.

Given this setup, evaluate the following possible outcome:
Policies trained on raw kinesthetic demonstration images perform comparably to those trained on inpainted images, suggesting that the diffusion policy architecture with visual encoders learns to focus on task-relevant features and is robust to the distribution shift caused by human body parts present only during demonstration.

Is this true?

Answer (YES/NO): NO